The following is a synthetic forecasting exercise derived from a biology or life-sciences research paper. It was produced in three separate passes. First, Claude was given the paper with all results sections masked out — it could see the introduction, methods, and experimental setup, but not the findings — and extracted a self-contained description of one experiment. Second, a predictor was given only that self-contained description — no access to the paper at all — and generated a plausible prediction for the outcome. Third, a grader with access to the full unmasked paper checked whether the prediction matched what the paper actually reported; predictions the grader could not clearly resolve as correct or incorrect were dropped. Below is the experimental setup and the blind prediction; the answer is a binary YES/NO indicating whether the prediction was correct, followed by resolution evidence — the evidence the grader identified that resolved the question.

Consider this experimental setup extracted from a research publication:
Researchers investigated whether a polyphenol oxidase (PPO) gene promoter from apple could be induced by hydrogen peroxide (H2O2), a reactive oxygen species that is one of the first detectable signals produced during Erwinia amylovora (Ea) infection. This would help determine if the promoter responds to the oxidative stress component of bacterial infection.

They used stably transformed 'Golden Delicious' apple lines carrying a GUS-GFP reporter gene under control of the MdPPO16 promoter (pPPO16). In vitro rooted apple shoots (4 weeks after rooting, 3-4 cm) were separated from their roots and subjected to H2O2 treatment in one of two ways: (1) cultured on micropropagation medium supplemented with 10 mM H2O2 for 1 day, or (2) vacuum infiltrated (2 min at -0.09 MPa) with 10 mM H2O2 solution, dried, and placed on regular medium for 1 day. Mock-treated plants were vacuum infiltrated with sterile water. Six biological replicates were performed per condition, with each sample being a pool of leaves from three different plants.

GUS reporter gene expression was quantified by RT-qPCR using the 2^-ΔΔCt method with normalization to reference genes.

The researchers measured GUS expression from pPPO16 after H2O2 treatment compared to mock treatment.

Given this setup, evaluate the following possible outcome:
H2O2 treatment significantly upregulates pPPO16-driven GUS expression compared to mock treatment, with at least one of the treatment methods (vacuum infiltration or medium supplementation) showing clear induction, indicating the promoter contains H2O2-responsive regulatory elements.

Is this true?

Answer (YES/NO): NO